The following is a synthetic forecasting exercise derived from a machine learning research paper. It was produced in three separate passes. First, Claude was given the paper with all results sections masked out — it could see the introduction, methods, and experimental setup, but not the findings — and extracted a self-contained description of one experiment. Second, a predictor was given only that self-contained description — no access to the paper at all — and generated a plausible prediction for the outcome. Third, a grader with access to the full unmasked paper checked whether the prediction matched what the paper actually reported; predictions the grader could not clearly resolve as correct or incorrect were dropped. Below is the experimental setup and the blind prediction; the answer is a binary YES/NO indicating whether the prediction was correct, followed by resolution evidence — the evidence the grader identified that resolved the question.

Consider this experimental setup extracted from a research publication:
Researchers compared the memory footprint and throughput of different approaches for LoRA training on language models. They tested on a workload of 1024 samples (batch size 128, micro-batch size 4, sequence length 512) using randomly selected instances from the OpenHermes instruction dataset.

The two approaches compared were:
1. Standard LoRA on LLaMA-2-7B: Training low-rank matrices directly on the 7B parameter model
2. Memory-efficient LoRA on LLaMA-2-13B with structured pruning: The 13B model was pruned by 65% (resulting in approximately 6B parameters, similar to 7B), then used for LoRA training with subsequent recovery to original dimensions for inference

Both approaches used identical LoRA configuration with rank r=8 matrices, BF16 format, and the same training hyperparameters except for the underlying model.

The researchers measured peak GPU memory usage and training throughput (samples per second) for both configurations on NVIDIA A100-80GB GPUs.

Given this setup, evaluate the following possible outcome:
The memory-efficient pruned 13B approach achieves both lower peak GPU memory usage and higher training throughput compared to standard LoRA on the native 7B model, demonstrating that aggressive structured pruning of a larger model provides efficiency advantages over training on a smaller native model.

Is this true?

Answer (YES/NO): NO